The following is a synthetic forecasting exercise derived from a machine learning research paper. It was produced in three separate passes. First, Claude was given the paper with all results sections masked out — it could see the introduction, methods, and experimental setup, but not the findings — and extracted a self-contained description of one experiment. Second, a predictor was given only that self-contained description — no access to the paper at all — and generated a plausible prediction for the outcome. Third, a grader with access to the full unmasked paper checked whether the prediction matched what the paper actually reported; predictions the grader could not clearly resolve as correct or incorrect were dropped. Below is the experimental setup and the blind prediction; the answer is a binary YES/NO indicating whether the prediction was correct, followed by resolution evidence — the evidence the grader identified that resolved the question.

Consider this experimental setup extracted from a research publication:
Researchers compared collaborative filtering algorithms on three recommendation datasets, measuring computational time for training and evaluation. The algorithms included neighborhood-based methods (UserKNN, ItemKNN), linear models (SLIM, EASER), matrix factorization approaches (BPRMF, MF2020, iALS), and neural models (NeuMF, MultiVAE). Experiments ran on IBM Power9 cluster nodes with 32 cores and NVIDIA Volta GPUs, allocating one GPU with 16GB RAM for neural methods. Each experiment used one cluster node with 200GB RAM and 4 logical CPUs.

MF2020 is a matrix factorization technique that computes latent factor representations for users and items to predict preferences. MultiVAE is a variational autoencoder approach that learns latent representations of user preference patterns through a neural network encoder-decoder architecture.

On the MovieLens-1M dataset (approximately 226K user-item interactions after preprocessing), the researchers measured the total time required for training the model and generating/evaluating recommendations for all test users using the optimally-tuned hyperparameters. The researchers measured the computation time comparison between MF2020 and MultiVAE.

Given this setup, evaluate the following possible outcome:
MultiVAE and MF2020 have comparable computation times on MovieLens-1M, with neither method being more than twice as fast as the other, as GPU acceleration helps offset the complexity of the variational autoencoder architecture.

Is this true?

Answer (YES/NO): NO